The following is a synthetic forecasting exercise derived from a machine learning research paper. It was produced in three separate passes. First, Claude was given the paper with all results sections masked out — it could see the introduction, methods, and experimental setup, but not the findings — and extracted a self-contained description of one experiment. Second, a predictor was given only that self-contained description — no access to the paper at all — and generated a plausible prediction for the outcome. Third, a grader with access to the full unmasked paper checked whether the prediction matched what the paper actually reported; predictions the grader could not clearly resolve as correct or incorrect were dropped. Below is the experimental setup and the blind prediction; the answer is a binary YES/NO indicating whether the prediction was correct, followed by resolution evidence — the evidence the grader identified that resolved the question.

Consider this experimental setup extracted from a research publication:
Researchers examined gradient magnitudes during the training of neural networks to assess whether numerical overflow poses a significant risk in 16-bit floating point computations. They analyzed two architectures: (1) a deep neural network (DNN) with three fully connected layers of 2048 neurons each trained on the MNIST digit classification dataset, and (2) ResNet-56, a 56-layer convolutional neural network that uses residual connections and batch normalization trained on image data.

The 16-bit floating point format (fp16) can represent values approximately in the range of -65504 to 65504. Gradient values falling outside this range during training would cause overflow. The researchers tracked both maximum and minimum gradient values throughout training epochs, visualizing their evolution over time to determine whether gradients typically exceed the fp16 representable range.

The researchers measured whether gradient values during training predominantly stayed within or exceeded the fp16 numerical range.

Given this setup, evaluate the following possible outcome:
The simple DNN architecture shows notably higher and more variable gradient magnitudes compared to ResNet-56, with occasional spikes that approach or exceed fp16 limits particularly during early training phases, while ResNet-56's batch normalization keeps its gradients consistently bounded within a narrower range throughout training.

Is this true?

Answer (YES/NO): NO